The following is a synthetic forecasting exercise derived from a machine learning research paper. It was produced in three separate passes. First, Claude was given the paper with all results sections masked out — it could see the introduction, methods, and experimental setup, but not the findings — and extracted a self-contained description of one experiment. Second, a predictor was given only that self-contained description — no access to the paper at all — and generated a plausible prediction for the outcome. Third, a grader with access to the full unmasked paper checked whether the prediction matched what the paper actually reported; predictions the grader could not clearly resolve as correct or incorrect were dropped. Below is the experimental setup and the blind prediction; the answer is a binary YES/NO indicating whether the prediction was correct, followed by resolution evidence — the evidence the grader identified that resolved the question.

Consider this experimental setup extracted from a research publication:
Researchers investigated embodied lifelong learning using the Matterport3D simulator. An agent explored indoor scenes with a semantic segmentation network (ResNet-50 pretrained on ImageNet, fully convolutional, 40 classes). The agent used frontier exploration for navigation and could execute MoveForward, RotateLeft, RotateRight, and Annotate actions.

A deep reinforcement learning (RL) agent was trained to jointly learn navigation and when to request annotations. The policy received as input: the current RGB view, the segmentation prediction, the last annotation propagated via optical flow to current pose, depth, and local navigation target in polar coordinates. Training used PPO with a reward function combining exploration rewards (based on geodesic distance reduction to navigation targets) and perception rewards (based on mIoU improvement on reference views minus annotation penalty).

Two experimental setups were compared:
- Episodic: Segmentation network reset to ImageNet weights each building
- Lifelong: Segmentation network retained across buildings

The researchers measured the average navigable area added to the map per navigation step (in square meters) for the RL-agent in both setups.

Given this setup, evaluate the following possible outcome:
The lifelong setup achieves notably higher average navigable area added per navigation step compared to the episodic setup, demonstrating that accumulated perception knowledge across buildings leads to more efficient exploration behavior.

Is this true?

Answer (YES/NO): NO